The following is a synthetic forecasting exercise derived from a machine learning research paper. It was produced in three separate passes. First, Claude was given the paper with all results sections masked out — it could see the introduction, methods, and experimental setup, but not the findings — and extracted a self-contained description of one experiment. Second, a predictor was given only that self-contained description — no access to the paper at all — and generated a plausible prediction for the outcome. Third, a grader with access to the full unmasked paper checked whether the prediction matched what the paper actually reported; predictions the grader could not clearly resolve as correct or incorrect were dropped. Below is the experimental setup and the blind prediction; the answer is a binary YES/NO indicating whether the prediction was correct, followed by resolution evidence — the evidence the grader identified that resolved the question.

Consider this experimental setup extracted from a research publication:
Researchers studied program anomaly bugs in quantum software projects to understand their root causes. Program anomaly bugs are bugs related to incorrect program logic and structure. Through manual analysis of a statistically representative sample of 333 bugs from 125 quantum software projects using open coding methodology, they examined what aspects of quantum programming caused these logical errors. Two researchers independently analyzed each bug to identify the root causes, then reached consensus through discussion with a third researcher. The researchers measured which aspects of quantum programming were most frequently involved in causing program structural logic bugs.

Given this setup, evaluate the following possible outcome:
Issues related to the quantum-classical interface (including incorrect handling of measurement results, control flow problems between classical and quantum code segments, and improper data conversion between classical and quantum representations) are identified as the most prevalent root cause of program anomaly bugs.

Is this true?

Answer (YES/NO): NO